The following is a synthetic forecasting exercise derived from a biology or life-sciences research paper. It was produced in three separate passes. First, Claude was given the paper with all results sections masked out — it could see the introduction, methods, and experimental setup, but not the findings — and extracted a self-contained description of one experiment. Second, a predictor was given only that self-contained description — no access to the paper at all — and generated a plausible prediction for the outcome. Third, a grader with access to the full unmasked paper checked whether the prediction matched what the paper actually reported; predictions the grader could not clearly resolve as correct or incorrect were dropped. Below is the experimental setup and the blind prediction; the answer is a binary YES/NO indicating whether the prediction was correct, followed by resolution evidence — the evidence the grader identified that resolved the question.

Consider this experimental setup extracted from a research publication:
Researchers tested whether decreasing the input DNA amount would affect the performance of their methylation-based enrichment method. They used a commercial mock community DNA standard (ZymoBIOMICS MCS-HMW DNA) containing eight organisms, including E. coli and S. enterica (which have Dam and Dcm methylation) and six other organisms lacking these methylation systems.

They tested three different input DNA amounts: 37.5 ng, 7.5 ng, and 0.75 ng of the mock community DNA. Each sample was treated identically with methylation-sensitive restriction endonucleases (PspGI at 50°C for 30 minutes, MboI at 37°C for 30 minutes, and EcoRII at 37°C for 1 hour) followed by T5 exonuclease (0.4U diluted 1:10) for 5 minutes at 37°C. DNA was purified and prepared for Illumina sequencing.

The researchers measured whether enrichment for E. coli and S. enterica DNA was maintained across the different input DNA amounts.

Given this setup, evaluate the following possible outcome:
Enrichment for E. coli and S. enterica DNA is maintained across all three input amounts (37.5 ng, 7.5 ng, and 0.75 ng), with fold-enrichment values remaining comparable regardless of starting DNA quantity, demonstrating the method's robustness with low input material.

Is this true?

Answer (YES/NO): YES